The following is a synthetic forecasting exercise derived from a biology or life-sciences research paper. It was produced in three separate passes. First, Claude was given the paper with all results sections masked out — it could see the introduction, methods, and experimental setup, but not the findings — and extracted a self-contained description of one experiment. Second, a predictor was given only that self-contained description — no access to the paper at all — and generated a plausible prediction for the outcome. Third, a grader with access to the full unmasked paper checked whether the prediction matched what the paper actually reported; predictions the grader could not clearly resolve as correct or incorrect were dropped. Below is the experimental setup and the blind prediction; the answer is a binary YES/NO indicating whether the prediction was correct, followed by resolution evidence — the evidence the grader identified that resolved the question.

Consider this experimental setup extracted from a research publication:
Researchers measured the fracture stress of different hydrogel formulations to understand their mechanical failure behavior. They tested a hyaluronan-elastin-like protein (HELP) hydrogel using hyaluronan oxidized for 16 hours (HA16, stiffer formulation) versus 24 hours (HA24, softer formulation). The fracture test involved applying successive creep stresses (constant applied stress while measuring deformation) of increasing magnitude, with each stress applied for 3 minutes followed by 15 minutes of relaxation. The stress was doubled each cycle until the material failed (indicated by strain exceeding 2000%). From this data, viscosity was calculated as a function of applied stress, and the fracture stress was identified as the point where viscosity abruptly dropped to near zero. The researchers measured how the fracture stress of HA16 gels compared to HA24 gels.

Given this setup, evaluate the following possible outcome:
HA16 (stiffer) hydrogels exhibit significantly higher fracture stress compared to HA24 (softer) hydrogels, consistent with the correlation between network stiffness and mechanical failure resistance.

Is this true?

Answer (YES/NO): YES